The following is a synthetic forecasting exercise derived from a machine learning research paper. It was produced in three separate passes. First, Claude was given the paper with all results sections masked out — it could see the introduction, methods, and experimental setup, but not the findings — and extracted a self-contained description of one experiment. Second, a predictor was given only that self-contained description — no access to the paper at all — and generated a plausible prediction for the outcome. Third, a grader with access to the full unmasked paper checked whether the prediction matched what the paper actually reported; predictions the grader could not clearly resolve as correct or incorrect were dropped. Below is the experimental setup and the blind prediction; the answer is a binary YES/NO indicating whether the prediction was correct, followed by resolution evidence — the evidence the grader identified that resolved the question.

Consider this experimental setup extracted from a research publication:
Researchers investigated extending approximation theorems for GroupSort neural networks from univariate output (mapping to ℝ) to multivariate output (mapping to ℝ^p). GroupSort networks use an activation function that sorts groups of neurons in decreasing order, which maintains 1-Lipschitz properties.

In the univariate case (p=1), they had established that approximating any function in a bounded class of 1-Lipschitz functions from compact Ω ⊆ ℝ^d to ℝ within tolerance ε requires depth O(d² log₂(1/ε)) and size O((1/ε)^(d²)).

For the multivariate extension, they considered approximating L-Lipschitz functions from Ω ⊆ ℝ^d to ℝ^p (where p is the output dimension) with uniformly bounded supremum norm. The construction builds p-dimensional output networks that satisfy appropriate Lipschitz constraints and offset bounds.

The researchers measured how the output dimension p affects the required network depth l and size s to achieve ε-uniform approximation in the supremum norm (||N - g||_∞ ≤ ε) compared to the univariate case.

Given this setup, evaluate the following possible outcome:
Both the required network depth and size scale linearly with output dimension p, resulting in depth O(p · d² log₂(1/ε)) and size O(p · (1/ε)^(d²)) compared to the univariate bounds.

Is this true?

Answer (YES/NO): NO